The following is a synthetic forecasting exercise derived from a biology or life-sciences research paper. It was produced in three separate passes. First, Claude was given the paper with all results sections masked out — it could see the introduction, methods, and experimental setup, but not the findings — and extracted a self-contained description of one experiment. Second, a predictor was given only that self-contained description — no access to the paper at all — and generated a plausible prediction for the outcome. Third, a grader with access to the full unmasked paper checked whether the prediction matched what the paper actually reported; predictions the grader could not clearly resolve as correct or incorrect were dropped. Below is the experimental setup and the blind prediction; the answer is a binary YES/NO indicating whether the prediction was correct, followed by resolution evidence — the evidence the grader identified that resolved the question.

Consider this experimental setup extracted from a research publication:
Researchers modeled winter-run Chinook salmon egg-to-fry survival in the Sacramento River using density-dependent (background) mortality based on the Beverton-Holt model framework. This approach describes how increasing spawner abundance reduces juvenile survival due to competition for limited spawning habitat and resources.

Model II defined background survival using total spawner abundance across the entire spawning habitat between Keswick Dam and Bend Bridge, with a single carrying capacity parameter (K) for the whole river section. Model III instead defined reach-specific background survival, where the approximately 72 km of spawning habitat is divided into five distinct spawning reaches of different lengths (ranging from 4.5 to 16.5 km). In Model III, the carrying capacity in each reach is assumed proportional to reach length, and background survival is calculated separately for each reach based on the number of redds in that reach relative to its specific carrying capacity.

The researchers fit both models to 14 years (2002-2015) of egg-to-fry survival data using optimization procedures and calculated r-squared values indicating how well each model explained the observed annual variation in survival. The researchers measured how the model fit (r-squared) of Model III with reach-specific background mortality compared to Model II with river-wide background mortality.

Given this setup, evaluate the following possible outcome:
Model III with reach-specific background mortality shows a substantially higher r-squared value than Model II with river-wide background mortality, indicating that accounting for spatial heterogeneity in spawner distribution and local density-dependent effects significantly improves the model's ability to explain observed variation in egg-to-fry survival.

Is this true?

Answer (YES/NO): NO